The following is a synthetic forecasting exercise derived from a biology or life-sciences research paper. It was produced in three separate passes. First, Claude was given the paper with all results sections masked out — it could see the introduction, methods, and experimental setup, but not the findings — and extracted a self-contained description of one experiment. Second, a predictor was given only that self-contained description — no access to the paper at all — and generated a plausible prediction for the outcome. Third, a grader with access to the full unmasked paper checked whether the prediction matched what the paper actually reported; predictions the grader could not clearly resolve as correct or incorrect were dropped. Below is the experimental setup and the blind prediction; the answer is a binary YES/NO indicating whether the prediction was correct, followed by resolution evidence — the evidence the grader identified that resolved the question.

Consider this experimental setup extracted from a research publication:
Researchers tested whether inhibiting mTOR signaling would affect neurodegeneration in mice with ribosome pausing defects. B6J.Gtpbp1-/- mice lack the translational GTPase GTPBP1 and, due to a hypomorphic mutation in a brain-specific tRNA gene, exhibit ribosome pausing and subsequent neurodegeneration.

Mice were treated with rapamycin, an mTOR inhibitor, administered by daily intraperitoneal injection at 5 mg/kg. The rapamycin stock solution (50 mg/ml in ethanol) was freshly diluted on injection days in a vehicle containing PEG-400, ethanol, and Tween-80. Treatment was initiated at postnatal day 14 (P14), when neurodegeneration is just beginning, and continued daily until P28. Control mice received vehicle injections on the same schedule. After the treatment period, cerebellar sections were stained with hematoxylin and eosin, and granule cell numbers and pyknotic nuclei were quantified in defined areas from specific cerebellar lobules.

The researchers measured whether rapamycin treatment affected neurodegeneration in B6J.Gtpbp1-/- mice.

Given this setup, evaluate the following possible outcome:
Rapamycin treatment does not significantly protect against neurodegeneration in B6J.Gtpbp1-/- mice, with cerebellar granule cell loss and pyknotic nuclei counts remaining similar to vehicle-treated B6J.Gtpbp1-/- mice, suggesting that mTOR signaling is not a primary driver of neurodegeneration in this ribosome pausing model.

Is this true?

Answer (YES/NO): NO